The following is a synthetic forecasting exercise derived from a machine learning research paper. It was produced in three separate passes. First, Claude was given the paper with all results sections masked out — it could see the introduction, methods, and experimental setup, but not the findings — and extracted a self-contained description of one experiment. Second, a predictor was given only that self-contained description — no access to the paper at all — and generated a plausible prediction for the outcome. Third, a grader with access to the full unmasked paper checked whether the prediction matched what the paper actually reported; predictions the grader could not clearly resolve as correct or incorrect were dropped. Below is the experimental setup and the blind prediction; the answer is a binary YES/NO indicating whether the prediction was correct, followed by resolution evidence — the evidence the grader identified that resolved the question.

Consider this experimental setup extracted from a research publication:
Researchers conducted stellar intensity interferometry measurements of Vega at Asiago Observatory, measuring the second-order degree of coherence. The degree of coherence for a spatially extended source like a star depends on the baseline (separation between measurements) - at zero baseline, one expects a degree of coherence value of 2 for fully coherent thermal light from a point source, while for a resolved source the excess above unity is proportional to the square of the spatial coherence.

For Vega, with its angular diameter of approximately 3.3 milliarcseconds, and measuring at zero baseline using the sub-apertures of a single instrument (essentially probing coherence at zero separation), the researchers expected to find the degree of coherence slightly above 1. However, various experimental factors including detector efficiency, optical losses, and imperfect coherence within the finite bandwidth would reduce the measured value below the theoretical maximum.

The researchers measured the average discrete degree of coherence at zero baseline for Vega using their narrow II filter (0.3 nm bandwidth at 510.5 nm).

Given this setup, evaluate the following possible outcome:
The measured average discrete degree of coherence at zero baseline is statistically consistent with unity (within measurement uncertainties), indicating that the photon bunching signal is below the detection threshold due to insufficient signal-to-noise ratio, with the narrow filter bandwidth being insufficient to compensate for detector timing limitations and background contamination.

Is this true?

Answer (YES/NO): NO